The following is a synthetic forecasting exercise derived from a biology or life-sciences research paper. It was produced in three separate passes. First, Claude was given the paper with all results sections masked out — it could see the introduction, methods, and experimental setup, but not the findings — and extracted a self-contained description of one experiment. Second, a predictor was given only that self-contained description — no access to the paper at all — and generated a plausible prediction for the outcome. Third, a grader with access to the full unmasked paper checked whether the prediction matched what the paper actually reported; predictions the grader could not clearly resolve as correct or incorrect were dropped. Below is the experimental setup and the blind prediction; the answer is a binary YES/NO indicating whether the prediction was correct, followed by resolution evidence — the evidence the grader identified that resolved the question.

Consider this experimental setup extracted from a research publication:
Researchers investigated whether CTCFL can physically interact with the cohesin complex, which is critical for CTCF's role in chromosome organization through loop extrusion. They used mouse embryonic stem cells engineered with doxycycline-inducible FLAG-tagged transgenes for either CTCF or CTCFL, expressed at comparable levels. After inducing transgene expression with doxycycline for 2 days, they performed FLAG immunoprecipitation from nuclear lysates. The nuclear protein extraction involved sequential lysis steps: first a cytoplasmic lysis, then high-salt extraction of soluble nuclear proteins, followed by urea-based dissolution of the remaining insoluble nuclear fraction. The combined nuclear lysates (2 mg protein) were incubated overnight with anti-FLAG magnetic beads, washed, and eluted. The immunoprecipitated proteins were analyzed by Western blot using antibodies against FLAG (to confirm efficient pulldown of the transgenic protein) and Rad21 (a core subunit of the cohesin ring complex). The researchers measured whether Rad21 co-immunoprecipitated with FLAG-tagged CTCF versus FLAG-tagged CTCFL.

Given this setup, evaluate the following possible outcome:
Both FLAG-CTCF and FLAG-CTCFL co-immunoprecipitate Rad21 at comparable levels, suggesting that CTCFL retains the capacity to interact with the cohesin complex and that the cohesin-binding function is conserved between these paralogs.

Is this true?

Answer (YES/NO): NO